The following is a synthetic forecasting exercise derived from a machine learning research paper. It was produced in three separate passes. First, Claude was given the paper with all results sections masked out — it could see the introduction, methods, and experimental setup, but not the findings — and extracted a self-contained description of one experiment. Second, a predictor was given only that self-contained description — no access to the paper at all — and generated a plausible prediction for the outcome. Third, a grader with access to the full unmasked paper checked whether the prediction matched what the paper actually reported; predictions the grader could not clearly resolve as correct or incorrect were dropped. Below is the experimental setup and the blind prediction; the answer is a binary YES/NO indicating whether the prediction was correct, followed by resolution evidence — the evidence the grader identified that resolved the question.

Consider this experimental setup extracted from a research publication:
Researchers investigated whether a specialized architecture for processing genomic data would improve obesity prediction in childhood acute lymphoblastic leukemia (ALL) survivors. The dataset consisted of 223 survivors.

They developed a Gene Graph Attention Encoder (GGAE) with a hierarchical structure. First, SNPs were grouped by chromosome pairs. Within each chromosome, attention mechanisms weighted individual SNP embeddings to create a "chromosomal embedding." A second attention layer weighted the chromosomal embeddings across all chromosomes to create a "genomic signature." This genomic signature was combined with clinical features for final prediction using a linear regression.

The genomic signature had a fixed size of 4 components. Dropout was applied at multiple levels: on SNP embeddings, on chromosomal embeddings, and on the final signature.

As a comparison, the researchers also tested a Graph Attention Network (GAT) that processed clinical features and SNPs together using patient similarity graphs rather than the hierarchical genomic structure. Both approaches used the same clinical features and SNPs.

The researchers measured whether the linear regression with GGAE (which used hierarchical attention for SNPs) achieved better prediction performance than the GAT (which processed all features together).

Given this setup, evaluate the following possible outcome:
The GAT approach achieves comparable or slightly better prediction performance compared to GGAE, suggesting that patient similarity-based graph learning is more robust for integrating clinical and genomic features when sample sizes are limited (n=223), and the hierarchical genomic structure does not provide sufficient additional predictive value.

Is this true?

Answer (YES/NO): NO